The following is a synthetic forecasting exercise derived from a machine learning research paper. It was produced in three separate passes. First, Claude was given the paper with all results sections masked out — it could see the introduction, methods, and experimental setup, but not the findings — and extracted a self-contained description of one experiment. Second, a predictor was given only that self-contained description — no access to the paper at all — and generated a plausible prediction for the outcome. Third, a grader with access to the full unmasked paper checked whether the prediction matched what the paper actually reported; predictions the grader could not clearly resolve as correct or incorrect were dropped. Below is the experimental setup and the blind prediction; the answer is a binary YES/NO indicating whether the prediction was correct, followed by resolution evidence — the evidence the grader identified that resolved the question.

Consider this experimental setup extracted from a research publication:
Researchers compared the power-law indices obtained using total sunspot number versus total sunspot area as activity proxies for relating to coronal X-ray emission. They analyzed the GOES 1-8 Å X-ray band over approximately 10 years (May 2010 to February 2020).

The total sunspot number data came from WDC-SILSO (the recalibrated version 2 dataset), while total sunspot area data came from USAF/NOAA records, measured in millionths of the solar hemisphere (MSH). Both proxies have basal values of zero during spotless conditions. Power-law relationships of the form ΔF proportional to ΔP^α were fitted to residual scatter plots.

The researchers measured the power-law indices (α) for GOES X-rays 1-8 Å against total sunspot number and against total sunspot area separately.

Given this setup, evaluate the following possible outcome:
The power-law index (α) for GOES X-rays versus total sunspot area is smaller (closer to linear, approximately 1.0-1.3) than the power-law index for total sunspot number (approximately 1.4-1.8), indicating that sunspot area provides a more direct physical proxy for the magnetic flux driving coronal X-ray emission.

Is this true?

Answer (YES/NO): NO